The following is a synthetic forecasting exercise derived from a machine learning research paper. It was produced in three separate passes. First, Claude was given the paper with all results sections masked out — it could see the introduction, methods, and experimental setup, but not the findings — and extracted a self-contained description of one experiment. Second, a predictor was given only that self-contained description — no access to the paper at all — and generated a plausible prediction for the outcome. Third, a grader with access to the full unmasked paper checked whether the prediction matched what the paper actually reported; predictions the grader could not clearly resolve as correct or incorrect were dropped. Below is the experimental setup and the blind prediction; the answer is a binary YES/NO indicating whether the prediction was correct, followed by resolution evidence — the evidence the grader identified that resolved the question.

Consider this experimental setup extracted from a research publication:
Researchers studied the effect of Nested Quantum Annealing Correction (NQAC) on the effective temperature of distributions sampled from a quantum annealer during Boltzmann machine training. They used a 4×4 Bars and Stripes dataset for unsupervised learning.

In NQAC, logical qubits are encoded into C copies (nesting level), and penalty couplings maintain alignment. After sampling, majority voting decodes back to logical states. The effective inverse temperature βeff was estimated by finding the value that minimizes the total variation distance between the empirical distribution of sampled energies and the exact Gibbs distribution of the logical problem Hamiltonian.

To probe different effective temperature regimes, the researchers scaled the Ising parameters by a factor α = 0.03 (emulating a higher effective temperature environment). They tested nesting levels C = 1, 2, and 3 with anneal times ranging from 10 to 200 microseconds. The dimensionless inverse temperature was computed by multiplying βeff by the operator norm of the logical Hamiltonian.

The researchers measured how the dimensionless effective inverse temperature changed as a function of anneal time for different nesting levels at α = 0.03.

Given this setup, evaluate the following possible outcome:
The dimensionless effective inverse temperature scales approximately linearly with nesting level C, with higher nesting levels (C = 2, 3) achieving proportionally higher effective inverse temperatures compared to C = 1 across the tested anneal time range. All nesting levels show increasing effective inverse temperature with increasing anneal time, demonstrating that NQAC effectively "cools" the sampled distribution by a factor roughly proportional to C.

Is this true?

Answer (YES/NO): NO